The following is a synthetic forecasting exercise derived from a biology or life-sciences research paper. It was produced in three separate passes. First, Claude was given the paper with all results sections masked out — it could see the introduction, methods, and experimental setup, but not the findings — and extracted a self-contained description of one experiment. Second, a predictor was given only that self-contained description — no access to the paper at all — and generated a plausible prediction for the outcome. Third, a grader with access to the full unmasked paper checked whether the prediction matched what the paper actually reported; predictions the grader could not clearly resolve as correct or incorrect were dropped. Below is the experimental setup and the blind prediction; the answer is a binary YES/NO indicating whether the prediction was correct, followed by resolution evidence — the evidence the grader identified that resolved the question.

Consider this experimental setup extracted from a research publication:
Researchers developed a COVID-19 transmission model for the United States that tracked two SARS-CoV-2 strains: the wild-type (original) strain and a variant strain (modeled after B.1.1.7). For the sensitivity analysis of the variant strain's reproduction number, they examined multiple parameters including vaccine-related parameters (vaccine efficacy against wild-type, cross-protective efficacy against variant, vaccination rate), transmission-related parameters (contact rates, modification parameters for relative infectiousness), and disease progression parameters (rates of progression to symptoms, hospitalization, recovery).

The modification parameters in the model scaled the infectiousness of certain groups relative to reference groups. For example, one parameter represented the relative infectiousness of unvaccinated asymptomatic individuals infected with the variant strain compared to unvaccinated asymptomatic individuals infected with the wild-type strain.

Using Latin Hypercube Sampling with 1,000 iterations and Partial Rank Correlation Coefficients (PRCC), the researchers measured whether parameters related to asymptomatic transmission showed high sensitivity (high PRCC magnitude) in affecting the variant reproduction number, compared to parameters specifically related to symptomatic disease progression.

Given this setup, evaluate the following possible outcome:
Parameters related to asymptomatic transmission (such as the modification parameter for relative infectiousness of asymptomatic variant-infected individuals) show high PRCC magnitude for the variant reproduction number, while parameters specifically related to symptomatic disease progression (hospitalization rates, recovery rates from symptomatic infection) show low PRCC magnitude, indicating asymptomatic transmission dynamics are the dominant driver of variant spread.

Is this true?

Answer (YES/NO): NO